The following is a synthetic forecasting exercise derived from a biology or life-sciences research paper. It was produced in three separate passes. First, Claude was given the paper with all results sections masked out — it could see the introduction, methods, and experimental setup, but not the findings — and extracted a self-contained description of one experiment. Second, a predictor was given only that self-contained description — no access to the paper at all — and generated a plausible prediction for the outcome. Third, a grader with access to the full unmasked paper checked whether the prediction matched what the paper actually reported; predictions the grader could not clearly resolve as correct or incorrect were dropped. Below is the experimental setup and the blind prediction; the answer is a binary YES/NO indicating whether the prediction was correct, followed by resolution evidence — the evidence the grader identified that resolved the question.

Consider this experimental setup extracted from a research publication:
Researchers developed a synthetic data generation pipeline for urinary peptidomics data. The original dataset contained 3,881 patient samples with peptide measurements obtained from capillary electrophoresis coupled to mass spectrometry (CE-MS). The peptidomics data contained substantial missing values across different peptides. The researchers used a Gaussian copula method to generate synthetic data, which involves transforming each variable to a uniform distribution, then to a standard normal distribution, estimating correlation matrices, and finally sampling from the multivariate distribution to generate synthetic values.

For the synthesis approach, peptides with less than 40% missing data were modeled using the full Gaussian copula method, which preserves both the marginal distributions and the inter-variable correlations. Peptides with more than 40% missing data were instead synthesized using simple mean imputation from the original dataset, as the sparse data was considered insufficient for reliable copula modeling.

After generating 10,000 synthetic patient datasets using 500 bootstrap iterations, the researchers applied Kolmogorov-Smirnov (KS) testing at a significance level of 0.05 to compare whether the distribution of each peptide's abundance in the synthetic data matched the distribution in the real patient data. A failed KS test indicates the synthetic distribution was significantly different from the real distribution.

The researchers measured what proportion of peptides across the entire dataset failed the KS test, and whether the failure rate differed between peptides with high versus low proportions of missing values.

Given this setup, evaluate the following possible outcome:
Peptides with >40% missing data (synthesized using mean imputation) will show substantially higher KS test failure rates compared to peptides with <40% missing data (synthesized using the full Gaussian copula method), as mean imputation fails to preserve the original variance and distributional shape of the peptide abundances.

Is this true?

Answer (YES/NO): YES